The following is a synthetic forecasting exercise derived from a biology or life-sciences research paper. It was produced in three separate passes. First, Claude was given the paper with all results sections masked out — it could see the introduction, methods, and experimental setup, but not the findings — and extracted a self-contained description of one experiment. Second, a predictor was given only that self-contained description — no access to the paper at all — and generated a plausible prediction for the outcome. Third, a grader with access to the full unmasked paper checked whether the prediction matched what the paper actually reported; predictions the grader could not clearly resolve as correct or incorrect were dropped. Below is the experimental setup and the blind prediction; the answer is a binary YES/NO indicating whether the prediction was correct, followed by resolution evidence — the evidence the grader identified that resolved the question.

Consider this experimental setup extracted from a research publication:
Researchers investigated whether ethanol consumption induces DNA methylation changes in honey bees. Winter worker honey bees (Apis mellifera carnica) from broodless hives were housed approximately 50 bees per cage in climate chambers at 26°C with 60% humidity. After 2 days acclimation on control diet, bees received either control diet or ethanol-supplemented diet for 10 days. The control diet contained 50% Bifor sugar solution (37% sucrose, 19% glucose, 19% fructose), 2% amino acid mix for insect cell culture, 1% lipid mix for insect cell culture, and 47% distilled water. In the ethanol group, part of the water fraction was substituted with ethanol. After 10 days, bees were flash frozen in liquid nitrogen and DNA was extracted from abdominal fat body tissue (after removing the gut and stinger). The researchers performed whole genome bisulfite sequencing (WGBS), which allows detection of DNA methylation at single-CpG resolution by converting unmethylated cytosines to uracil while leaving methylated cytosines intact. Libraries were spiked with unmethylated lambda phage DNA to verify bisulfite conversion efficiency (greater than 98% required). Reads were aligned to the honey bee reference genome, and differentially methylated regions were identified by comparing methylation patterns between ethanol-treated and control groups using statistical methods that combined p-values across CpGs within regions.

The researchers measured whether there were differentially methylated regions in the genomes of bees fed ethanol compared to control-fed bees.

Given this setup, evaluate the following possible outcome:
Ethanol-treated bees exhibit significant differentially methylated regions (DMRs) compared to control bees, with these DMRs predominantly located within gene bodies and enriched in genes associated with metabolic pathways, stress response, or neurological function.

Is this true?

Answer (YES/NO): NO